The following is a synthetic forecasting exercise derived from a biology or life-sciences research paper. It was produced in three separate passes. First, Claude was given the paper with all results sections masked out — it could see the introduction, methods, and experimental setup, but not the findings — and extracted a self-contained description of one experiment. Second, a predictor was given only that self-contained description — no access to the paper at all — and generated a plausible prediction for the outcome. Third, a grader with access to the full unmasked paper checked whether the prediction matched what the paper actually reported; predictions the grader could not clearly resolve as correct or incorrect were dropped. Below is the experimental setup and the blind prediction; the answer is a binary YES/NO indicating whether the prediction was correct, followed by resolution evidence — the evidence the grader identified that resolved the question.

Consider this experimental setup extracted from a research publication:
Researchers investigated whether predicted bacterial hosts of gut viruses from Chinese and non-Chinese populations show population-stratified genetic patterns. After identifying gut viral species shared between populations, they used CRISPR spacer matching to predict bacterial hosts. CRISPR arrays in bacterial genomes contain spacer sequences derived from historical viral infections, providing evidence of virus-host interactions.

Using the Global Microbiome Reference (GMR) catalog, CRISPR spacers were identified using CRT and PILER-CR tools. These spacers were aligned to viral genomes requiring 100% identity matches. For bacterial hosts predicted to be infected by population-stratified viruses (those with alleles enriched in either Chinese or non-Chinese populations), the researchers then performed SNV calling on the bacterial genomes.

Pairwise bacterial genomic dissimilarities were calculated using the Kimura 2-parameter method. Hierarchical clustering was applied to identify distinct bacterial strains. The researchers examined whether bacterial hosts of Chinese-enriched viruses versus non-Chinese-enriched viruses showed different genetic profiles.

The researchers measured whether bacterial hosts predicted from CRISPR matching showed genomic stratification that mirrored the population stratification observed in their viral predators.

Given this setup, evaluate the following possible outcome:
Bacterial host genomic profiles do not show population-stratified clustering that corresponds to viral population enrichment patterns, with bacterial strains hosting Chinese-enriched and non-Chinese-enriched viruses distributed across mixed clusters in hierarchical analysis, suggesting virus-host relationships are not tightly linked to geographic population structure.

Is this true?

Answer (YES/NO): NO